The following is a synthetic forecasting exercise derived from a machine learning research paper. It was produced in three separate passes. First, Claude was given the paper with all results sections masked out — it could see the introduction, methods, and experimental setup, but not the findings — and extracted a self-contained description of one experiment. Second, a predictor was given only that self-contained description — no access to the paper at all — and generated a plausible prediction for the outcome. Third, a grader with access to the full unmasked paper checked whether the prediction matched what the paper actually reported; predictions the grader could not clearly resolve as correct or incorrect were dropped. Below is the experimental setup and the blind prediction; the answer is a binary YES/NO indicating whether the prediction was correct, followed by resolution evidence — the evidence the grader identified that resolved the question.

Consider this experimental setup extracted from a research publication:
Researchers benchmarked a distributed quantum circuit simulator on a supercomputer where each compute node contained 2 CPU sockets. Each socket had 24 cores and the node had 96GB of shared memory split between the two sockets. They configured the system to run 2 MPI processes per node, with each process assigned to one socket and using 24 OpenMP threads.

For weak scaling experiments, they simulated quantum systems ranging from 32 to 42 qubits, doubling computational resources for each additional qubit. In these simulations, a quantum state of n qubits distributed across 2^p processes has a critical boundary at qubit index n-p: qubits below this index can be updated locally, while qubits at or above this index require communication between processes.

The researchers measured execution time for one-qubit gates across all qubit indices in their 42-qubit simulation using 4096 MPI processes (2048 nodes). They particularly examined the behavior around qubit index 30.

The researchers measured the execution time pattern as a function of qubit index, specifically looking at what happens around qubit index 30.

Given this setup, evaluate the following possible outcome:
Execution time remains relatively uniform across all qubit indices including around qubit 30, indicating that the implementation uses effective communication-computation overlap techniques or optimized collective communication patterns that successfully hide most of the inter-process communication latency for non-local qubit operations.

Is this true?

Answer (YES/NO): NO